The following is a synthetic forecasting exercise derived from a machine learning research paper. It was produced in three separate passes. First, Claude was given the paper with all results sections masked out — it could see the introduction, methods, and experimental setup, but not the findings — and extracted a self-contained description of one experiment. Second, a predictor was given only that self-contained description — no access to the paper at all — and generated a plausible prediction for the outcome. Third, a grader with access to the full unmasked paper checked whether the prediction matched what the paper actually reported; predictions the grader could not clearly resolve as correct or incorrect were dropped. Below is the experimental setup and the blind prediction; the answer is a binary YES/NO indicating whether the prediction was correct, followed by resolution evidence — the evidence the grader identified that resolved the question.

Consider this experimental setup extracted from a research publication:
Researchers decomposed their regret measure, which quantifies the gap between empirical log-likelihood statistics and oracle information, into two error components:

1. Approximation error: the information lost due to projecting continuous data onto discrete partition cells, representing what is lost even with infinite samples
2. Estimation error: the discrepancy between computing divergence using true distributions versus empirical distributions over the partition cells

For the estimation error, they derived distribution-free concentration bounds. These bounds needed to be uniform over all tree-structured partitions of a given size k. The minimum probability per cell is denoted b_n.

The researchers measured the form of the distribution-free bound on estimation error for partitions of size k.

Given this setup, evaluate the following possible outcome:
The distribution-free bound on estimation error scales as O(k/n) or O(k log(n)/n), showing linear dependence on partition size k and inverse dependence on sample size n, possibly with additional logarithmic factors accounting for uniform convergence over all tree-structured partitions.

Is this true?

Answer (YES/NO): NO